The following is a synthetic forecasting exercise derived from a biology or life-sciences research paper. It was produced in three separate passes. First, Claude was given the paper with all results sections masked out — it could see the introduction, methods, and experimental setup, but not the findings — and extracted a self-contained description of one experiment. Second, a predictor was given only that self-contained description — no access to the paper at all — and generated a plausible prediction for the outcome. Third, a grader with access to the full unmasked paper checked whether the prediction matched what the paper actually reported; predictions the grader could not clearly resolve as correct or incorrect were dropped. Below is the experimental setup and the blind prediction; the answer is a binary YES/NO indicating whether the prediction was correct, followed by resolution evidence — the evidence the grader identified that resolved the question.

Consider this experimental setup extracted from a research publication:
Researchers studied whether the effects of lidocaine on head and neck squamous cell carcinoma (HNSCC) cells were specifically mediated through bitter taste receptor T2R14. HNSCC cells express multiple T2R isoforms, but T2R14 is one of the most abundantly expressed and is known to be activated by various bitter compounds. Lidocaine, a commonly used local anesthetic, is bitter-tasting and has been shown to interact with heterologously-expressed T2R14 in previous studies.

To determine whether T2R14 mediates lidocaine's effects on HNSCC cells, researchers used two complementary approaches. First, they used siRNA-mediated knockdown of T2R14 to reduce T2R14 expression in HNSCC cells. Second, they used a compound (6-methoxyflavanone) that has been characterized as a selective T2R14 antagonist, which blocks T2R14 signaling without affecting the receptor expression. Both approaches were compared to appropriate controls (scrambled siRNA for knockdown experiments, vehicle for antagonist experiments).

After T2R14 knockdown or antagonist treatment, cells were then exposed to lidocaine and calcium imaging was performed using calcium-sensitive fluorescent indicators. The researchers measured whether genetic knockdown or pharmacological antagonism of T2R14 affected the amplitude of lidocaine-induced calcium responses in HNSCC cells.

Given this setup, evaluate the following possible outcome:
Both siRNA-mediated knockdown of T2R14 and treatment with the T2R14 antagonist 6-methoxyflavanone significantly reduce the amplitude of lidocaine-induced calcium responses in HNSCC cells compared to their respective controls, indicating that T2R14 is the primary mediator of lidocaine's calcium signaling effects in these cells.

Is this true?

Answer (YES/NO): NO